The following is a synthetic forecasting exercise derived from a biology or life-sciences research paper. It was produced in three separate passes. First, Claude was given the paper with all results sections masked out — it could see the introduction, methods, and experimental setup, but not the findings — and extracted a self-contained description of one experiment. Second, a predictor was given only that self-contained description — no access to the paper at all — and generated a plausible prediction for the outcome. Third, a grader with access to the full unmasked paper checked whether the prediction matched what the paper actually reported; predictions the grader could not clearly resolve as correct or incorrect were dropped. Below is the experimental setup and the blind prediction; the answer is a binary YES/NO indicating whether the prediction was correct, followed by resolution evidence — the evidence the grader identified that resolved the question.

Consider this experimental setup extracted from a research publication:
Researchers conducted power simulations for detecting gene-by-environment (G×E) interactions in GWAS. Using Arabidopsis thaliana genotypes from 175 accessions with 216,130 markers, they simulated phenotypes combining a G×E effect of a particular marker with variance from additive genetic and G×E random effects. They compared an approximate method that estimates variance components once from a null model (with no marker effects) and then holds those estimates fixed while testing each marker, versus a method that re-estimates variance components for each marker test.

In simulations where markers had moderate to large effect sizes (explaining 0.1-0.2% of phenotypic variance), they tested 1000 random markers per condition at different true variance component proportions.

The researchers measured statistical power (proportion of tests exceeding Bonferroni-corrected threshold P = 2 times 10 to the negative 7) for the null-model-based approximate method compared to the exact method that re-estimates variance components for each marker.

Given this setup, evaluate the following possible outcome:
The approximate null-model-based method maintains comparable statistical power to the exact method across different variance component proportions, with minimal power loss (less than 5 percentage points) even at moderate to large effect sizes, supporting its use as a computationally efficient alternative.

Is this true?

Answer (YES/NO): NO